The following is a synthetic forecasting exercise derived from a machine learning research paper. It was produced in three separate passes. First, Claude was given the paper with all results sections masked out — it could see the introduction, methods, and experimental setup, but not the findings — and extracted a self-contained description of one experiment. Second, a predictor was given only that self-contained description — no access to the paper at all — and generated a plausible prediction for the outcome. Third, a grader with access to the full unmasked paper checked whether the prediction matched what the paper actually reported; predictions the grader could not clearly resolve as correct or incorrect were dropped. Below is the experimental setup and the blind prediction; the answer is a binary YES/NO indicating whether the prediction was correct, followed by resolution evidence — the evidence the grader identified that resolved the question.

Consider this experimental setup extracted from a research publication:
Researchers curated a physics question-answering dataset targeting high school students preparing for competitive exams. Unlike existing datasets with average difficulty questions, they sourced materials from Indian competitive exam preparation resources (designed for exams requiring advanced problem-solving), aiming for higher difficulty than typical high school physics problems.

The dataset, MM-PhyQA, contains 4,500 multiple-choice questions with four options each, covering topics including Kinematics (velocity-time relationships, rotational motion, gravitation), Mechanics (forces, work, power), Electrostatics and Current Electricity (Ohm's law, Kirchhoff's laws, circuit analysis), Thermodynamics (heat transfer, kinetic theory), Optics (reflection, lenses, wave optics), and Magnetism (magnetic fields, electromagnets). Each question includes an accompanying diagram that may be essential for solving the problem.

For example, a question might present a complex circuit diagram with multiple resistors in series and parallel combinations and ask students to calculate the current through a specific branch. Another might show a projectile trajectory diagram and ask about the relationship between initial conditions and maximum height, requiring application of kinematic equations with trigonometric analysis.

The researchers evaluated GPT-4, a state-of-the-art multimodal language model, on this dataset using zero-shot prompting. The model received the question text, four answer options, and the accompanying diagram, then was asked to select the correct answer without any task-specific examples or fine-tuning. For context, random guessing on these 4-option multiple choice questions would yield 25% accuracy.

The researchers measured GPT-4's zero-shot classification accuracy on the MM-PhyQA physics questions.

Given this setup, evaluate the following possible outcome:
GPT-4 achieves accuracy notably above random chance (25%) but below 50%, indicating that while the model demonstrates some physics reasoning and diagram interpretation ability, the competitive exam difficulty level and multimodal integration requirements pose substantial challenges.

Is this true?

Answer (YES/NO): YES